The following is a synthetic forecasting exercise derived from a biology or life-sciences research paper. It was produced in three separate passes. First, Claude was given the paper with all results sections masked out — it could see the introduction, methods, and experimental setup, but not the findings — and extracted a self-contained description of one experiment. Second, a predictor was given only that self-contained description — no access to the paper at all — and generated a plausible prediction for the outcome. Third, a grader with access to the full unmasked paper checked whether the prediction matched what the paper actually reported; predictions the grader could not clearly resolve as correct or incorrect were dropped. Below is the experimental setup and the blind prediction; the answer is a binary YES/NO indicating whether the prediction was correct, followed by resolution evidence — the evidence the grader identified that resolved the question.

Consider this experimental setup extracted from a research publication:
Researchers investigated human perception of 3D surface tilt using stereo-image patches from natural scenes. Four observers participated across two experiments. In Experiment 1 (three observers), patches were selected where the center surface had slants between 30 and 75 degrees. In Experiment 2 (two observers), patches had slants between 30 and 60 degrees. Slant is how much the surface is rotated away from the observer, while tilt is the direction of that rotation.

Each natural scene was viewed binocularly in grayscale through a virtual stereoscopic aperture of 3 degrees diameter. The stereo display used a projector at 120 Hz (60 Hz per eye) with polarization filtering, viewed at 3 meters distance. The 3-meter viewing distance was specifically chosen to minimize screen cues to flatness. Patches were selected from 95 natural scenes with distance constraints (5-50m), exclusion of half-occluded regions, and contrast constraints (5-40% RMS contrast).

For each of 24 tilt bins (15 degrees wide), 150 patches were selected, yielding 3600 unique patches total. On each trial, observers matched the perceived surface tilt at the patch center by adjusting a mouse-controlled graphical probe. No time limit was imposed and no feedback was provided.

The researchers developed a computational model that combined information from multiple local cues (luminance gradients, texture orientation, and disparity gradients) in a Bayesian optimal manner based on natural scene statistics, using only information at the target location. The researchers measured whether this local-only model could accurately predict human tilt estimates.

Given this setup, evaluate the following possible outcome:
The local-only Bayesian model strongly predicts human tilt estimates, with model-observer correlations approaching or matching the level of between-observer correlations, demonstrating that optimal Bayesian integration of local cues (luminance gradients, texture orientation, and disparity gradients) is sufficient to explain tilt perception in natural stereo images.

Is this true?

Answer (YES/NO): NO